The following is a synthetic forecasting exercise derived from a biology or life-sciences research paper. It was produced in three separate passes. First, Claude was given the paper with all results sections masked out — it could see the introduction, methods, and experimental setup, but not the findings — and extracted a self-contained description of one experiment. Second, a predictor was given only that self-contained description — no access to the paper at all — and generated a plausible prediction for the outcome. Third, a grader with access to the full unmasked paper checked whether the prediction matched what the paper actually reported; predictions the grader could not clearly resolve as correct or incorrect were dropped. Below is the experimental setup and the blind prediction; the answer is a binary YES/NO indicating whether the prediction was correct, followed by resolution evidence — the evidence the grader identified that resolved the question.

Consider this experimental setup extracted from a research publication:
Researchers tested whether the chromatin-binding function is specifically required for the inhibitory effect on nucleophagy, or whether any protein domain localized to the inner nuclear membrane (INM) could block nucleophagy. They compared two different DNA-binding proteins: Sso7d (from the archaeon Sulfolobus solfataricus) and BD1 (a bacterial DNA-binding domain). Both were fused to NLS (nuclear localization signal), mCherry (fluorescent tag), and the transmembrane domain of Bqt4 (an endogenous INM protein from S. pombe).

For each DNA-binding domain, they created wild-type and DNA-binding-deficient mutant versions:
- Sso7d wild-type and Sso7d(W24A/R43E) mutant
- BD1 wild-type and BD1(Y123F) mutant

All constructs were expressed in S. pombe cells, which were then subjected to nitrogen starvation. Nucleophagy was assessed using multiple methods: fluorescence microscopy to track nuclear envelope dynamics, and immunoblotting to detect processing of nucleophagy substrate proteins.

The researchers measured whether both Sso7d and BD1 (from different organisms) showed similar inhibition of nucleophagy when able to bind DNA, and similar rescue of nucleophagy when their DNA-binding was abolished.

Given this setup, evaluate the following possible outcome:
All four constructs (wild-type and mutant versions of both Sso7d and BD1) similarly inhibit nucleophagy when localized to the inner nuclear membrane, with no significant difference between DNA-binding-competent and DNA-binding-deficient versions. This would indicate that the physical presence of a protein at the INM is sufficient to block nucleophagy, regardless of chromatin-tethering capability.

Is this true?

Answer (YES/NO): NO